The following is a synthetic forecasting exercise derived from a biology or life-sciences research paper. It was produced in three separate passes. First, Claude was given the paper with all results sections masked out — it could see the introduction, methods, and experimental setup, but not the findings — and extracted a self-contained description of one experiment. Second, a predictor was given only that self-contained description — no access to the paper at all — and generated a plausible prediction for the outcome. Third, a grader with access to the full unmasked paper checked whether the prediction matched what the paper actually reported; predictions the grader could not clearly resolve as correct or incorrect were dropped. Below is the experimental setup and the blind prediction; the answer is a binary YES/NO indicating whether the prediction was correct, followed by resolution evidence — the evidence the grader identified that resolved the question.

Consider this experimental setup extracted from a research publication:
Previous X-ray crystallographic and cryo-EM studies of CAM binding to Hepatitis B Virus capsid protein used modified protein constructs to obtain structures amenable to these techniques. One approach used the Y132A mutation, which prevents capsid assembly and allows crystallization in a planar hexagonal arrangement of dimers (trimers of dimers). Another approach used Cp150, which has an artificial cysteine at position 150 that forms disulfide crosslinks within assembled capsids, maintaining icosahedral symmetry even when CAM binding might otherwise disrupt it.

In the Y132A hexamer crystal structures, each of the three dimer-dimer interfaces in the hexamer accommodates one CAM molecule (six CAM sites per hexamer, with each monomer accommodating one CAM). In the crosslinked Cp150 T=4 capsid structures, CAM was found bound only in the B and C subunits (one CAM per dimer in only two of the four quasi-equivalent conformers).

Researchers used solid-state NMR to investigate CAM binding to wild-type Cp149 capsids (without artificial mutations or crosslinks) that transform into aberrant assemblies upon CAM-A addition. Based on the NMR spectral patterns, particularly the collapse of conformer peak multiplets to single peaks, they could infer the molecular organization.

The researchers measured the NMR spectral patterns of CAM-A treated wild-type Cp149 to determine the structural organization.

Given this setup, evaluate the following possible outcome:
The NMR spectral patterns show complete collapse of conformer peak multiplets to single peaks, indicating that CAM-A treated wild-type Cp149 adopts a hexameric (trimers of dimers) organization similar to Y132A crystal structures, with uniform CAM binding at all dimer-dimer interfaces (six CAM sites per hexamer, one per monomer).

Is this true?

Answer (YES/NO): NO